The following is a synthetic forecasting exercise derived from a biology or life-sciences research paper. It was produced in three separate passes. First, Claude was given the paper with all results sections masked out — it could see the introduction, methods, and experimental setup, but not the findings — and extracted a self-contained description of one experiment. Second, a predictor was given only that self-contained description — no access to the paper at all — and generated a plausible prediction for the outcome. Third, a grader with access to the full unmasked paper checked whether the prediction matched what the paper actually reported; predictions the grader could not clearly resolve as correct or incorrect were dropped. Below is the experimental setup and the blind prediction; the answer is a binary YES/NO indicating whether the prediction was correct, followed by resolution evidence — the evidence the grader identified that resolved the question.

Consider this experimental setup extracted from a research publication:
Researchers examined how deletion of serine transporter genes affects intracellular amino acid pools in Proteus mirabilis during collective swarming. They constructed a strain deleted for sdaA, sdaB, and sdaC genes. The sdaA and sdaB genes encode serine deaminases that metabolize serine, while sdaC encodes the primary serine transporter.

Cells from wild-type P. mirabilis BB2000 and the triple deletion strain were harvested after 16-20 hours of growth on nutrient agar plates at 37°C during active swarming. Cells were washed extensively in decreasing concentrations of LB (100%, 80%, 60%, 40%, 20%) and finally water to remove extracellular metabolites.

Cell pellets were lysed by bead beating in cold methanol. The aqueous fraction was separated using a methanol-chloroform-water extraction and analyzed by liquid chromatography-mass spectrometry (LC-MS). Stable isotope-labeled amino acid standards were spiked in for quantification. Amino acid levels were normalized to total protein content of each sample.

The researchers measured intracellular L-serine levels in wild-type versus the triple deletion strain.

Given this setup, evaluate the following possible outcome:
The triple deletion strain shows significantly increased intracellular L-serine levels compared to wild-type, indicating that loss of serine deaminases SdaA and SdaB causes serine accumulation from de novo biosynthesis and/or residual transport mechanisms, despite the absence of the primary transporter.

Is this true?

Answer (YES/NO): YES